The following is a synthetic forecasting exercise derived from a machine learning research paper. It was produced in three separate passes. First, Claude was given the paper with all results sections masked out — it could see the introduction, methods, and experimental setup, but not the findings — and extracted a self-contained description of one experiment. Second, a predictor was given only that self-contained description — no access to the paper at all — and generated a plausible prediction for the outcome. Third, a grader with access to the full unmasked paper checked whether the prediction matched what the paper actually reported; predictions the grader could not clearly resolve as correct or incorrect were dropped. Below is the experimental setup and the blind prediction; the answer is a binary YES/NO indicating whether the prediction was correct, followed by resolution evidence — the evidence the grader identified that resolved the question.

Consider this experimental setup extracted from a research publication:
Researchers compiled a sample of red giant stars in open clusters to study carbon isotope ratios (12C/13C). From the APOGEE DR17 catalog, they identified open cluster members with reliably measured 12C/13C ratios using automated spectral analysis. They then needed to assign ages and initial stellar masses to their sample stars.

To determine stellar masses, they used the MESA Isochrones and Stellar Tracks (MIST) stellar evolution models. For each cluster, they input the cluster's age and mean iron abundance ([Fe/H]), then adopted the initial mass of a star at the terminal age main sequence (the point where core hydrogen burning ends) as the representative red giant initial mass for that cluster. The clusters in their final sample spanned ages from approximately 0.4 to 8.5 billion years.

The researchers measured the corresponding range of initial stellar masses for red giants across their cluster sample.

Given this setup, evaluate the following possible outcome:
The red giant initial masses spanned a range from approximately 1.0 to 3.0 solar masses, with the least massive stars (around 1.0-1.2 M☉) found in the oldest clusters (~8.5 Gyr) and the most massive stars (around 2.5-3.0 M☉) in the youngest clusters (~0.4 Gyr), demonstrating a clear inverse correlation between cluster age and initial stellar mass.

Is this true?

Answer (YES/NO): YES